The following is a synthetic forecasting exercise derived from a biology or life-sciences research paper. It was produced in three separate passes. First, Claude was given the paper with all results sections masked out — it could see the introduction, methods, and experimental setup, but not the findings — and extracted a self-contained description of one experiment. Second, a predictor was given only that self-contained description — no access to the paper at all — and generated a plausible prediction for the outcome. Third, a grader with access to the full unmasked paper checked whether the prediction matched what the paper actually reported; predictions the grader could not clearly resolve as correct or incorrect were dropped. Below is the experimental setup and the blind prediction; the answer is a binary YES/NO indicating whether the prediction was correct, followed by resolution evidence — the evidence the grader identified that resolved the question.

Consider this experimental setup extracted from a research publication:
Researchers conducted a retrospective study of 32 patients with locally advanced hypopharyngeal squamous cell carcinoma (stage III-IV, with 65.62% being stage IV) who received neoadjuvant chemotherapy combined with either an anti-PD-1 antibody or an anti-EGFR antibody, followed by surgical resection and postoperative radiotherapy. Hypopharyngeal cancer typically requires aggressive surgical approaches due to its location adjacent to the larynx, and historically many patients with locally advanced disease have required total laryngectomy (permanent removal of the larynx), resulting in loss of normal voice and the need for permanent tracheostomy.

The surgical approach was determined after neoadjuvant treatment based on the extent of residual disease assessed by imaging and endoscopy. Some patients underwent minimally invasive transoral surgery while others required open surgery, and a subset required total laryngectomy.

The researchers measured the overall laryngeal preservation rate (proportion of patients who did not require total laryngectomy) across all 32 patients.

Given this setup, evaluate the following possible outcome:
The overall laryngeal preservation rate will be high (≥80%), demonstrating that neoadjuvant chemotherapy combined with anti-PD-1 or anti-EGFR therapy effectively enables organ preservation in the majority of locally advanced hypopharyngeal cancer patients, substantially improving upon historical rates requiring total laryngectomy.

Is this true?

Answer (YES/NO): YES